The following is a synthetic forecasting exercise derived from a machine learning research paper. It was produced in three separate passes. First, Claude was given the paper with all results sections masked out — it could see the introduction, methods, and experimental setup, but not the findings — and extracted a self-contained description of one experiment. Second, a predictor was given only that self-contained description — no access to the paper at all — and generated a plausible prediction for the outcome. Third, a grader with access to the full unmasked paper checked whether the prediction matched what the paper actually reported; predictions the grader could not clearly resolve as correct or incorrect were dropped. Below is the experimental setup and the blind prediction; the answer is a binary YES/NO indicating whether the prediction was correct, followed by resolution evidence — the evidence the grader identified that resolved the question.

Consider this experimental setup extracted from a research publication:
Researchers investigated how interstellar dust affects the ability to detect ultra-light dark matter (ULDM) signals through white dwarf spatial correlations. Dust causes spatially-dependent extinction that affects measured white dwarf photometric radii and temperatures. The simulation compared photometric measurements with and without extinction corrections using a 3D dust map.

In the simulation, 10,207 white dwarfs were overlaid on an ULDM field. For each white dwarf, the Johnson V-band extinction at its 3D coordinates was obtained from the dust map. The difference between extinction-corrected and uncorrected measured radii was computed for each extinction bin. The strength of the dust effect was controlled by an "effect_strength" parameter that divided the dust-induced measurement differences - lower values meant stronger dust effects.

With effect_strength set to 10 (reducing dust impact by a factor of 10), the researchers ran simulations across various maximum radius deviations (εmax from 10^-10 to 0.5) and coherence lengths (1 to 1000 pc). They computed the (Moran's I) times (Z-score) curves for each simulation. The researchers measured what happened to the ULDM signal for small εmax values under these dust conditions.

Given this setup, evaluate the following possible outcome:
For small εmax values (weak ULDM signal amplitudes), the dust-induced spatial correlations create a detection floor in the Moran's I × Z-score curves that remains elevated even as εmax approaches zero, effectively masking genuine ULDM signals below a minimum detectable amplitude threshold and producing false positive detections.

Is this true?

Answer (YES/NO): NO